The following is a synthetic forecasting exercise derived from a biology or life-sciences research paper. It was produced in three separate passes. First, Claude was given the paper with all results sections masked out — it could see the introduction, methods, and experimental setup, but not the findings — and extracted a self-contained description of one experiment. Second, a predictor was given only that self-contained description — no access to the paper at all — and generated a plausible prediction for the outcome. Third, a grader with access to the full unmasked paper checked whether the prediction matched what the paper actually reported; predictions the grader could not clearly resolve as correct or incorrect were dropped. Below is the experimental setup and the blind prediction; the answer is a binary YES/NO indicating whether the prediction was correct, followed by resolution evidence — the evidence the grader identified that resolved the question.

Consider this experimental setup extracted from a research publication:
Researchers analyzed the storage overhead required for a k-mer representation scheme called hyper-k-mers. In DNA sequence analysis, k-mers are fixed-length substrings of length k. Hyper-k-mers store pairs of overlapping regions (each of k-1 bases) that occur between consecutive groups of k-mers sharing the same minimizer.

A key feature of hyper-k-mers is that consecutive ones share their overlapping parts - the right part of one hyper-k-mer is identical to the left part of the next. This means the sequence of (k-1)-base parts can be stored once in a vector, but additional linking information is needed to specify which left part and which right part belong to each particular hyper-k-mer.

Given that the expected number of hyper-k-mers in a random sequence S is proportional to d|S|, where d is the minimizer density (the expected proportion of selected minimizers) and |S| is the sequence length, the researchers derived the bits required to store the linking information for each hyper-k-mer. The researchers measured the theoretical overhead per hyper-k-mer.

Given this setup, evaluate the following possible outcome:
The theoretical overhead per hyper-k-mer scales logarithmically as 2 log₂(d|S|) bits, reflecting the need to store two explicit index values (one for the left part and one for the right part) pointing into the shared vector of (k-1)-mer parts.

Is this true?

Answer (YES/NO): YES